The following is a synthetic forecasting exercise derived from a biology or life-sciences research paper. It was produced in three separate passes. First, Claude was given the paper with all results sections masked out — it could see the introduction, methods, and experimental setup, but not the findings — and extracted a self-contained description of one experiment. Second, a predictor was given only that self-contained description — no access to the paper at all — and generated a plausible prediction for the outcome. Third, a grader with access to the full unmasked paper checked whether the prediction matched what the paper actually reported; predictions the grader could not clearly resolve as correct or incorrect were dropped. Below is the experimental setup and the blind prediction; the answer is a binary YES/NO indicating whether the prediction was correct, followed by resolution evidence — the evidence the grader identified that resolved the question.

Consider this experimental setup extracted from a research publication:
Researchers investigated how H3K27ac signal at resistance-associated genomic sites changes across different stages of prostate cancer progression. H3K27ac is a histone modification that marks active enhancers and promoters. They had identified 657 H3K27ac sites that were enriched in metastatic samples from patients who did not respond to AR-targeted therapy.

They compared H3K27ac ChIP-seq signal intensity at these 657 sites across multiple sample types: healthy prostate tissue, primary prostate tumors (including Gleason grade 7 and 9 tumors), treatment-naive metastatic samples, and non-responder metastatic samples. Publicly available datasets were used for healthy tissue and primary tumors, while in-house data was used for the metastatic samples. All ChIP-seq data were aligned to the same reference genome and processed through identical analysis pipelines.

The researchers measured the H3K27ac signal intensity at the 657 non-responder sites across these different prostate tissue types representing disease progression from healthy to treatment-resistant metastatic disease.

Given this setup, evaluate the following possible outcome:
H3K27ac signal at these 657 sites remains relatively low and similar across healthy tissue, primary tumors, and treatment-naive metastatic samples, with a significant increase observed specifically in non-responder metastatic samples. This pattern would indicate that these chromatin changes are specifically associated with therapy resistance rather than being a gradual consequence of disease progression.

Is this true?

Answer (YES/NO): YES